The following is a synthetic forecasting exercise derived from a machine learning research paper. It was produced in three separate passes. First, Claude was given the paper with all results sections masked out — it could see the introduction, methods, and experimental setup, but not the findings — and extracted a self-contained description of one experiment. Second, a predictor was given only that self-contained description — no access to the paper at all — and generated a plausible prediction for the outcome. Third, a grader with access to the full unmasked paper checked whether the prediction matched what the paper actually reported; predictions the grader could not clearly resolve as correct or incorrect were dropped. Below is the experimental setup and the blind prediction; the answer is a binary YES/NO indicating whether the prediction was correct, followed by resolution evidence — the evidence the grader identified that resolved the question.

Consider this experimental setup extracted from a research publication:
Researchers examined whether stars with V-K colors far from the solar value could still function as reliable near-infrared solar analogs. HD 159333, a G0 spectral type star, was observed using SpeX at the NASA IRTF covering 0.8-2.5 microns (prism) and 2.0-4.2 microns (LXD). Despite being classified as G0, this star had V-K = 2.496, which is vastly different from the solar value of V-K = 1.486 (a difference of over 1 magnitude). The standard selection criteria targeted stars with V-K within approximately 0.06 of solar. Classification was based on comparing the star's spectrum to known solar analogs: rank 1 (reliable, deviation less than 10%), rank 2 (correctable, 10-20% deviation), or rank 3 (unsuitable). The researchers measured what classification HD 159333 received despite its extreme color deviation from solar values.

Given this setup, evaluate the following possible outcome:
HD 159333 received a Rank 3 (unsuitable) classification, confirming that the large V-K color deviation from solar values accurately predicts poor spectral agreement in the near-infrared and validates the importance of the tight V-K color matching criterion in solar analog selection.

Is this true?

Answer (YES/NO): NO